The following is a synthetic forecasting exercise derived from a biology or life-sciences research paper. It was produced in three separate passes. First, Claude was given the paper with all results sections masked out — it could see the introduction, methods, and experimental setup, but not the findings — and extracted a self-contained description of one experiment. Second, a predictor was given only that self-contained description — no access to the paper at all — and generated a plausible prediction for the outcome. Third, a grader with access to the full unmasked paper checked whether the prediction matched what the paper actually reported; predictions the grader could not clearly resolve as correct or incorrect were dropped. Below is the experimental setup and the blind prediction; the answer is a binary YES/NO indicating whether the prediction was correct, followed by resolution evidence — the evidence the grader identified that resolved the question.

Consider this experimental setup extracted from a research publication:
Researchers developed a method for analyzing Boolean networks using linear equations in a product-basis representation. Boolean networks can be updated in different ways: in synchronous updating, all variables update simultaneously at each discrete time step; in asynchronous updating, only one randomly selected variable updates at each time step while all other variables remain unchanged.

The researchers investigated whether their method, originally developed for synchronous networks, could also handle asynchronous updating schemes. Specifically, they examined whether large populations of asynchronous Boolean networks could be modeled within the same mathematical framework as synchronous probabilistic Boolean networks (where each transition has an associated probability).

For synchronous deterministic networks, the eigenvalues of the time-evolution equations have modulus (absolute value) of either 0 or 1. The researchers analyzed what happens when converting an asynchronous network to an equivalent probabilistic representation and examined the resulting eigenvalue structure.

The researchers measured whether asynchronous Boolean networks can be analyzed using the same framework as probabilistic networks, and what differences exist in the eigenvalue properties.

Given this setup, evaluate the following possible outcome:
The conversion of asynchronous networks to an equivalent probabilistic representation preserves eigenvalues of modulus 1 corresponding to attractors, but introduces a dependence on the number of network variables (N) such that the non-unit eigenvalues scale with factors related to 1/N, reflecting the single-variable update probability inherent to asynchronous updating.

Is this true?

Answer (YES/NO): NO